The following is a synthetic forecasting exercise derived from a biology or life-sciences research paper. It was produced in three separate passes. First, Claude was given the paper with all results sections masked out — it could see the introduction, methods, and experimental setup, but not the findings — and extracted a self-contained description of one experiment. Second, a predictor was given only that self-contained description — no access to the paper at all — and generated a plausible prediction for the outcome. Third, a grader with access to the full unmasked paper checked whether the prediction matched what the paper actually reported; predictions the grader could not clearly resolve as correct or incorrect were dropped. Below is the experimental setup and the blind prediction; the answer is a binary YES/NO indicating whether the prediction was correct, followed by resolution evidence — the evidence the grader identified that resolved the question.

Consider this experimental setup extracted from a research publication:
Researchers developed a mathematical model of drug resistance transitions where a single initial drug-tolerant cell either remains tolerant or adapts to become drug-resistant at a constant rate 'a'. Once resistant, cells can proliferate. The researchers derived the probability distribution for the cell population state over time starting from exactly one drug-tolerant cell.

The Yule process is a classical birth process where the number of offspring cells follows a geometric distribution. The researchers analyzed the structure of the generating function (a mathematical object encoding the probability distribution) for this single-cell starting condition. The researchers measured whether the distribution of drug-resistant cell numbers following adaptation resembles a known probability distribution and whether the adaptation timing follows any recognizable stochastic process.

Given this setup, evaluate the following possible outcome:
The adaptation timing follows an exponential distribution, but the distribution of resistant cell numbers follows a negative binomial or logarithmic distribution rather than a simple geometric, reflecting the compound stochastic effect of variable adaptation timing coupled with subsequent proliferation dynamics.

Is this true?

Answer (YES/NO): NO